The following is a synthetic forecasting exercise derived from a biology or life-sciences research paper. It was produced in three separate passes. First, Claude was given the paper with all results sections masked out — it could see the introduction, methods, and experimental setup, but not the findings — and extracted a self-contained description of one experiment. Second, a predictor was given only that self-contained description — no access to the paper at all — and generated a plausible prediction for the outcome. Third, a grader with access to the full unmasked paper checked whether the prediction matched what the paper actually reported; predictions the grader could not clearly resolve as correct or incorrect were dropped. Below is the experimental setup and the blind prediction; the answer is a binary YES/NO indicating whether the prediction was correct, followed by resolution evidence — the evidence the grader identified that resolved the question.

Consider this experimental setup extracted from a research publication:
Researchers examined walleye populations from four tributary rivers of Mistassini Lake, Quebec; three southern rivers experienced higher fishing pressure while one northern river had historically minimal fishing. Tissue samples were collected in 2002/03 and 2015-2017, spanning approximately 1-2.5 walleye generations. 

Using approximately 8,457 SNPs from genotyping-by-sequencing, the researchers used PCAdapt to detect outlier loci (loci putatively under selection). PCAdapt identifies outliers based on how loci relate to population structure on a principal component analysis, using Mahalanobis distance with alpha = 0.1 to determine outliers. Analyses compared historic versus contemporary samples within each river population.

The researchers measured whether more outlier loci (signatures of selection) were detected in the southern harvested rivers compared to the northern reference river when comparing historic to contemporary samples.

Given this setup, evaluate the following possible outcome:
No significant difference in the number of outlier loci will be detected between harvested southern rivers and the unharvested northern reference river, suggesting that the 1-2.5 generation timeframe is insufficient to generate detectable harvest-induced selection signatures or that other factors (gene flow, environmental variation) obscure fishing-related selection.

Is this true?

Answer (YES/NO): NO